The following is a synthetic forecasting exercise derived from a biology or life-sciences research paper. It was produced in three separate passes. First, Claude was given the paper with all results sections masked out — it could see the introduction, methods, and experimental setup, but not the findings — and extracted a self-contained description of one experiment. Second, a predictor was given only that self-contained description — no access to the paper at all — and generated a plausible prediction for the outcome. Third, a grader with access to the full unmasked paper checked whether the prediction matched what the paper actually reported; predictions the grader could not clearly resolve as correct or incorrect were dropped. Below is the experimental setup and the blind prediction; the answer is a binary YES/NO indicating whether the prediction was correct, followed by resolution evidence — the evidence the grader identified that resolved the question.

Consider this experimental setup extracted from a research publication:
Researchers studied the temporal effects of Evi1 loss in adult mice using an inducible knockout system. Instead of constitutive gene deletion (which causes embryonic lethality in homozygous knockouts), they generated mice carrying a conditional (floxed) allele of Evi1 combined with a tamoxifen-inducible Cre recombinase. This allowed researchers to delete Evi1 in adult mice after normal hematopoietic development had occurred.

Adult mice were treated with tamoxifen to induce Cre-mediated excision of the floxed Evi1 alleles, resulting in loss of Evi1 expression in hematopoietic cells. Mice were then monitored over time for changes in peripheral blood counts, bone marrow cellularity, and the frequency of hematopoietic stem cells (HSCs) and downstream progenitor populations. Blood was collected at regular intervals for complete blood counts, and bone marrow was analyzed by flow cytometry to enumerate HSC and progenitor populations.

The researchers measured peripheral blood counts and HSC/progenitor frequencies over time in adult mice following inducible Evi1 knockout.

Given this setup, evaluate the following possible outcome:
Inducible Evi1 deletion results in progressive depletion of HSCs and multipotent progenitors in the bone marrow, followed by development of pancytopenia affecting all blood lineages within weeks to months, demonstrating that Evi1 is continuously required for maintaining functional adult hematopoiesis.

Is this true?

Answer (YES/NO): YES